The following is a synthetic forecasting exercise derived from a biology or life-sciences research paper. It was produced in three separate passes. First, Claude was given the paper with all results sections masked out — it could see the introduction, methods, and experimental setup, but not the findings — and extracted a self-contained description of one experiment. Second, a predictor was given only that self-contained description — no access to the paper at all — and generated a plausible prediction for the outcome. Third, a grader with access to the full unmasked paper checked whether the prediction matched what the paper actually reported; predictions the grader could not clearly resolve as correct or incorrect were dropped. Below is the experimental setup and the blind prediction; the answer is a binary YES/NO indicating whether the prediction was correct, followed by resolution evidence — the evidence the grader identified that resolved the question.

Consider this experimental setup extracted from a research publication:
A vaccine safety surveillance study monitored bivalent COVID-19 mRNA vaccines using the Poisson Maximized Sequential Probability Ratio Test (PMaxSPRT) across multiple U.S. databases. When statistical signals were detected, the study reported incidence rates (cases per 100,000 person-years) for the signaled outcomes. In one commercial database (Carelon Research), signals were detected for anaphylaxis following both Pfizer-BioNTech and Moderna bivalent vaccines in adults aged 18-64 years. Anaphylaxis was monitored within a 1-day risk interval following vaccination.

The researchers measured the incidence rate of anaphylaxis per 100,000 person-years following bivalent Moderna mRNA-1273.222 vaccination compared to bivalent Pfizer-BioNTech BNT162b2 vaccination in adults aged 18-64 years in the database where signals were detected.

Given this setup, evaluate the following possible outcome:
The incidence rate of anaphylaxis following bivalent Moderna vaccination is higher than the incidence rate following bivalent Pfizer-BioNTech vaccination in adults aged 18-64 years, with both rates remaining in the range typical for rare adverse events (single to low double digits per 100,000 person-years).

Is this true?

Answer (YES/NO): NO